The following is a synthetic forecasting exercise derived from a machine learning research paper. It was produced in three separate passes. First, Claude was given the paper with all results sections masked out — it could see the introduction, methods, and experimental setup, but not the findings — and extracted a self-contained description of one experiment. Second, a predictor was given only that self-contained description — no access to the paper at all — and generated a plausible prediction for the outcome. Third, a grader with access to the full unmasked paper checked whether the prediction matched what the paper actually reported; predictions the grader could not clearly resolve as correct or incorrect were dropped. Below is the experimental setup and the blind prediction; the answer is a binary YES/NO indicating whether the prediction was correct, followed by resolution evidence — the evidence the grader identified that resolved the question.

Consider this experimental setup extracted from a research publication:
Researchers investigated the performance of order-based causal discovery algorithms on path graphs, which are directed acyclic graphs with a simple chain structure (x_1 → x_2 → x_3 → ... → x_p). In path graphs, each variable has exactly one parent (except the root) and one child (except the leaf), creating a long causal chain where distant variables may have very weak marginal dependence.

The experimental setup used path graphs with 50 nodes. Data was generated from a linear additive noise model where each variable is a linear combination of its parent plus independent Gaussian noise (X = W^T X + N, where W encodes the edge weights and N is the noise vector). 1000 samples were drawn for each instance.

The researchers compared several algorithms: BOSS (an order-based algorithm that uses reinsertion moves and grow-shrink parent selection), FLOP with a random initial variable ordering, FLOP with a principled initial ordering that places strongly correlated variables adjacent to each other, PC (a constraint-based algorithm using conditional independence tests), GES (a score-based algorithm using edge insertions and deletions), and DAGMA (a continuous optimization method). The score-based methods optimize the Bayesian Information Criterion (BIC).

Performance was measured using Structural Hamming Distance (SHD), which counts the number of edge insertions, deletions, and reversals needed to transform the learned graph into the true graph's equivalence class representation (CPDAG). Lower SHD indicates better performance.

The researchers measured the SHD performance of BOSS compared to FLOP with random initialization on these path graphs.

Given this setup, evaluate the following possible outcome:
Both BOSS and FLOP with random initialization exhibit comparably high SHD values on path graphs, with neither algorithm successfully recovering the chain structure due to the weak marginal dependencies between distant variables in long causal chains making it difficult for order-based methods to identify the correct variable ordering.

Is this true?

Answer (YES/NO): YES